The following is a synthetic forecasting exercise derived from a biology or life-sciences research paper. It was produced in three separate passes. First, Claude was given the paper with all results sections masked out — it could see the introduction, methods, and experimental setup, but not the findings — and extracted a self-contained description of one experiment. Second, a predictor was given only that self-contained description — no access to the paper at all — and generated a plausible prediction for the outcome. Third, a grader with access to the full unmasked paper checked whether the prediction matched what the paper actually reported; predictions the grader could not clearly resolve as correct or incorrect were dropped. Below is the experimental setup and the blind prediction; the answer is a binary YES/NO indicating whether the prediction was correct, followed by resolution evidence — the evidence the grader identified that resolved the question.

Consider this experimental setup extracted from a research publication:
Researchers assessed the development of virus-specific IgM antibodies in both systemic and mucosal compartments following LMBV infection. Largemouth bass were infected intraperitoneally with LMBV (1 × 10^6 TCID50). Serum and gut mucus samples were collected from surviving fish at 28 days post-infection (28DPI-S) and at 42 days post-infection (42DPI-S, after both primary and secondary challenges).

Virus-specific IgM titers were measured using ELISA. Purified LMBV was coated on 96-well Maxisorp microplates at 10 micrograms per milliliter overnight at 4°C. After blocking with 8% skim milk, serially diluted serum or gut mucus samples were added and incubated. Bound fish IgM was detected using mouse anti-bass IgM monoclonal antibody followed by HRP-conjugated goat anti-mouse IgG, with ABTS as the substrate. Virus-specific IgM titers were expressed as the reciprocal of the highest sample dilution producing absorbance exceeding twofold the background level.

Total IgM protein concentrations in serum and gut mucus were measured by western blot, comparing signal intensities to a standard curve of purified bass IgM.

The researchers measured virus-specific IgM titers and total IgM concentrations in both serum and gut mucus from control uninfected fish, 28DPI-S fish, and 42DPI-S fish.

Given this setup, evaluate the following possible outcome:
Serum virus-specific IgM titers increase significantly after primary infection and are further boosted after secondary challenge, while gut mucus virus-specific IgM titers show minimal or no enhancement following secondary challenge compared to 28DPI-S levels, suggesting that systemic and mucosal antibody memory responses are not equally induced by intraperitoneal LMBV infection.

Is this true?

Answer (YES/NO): NO